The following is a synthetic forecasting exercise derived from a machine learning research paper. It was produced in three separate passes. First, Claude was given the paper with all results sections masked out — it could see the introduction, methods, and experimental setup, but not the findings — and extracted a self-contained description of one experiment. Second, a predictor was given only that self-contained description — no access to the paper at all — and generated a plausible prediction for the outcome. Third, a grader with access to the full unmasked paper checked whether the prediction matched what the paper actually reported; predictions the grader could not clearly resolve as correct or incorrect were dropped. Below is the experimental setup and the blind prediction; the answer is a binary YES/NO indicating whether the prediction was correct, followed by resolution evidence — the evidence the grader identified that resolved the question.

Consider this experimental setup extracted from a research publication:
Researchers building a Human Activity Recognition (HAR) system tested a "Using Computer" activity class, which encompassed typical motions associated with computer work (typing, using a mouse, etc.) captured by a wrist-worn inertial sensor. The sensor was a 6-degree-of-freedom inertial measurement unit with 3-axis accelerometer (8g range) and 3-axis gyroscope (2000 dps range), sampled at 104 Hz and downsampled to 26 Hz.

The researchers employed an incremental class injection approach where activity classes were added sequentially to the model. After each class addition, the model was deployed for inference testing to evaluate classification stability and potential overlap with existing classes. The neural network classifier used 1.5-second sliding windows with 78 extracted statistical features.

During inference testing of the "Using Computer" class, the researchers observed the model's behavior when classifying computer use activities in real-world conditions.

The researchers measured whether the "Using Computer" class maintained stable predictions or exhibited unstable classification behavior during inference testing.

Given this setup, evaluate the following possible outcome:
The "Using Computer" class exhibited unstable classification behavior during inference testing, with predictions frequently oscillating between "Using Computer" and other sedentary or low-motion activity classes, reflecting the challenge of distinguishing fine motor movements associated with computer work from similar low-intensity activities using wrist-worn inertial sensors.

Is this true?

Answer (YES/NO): NO